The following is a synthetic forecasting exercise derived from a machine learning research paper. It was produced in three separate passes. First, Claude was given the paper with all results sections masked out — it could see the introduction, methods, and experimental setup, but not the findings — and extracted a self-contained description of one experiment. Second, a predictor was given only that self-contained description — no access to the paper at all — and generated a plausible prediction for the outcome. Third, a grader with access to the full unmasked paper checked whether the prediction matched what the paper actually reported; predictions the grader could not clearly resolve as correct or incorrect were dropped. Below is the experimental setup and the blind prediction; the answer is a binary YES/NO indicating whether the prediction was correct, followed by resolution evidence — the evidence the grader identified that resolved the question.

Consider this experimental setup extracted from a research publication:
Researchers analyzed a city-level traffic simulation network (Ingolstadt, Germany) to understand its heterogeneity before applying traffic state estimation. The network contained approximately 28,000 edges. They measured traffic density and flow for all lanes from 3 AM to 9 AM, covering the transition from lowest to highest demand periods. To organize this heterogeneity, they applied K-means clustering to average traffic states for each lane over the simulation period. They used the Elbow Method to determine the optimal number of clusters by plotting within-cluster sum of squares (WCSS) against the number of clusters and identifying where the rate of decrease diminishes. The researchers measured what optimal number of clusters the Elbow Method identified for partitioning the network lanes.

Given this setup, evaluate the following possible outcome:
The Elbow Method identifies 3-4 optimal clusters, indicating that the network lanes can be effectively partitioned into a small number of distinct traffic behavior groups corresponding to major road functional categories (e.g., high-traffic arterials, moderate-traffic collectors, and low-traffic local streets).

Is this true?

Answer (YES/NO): YES